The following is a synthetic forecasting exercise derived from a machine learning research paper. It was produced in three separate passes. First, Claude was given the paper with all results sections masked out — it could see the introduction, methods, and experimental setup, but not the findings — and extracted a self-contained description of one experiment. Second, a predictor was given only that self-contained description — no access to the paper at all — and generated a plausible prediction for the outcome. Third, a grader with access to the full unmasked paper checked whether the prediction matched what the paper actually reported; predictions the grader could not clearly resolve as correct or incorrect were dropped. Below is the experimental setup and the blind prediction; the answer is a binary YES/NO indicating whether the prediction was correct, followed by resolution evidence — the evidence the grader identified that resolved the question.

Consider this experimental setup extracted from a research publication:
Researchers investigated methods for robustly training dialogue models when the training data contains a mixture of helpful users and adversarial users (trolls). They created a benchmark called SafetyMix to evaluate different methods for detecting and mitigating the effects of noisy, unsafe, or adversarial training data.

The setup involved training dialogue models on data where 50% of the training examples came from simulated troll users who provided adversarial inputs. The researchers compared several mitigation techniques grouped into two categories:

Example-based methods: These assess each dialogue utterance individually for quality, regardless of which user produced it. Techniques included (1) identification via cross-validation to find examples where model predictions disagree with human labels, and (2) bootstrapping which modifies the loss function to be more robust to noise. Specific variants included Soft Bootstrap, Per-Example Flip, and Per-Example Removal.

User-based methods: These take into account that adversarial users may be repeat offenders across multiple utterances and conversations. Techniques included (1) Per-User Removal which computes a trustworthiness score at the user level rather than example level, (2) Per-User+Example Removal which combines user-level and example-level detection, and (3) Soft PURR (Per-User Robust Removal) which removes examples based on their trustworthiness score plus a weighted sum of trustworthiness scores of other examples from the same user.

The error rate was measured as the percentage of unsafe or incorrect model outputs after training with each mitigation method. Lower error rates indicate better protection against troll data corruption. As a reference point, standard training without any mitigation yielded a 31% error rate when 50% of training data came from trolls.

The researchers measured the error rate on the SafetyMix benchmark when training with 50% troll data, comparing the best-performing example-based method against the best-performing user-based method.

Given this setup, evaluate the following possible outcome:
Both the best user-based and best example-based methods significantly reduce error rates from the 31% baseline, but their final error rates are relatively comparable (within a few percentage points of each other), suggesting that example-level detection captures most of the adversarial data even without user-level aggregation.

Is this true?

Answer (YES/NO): NO